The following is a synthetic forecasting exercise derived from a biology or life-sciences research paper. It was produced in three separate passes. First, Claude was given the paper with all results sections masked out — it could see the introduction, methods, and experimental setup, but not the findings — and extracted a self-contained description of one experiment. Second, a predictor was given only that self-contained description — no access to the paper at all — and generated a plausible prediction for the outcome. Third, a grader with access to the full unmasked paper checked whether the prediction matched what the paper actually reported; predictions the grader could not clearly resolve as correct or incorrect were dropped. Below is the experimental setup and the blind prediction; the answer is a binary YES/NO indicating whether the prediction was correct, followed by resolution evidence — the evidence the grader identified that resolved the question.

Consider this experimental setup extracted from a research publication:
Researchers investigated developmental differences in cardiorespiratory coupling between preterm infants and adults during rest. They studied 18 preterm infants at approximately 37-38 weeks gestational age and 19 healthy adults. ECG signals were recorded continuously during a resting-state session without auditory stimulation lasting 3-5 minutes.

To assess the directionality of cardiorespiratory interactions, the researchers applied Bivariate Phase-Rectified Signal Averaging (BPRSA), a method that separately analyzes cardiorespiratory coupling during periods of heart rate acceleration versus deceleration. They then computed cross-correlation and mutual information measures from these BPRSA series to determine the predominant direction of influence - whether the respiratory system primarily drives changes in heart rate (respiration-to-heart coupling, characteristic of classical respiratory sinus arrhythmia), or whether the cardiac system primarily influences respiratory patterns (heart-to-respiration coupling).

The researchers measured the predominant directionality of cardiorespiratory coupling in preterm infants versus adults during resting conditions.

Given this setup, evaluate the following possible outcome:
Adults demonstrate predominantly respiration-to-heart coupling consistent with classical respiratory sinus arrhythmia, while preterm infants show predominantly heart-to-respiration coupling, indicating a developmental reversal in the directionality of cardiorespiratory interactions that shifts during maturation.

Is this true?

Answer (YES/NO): YES